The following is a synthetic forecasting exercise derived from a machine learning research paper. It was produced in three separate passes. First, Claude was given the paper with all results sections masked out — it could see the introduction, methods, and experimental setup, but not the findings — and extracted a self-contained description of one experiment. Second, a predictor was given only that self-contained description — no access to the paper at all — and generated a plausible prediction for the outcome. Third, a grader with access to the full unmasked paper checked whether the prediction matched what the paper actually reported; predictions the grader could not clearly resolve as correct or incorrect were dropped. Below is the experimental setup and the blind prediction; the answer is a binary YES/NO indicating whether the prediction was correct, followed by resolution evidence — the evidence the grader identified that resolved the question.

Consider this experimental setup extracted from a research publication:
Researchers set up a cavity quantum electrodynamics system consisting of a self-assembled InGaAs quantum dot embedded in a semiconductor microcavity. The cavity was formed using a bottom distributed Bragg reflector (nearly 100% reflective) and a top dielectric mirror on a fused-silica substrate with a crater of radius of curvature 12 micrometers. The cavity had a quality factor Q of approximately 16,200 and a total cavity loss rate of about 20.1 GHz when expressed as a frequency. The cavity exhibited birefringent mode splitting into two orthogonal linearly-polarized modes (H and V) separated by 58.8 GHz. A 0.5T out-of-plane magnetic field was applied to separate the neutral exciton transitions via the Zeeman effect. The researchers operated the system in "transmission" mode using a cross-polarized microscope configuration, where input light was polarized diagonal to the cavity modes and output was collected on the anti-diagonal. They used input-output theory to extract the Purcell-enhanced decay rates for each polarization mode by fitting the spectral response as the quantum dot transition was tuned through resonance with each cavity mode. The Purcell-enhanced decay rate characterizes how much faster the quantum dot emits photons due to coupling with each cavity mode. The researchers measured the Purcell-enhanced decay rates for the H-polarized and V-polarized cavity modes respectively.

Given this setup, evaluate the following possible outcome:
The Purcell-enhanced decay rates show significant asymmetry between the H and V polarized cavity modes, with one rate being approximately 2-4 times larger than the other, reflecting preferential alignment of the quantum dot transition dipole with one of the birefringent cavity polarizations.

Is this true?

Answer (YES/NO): YES